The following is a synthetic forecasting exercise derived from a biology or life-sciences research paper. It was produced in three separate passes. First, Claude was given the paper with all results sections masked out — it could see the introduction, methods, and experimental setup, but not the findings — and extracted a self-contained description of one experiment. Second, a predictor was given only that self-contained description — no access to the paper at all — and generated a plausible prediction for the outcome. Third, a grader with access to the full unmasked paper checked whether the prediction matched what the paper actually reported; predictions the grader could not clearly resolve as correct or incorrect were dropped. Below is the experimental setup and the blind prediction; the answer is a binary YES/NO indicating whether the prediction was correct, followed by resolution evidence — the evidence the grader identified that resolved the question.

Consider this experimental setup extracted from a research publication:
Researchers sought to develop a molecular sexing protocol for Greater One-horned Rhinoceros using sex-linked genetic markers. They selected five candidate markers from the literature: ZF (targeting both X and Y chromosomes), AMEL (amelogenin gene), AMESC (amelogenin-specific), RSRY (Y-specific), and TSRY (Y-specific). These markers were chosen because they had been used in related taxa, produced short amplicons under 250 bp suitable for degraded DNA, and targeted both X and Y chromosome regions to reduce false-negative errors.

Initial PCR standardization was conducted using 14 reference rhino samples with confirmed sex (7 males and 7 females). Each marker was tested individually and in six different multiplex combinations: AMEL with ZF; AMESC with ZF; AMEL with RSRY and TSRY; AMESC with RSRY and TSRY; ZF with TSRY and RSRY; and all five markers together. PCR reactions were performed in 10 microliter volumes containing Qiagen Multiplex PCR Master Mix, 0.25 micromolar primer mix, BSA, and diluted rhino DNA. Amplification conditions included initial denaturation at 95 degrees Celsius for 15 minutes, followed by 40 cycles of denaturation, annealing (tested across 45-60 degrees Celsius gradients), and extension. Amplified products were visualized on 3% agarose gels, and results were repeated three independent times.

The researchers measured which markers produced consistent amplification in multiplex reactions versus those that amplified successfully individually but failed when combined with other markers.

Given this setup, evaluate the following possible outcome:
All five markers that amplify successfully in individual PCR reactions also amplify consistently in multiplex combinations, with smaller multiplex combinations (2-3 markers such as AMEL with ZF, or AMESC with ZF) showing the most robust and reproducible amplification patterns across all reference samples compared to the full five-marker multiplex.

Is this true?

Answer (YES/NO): NO